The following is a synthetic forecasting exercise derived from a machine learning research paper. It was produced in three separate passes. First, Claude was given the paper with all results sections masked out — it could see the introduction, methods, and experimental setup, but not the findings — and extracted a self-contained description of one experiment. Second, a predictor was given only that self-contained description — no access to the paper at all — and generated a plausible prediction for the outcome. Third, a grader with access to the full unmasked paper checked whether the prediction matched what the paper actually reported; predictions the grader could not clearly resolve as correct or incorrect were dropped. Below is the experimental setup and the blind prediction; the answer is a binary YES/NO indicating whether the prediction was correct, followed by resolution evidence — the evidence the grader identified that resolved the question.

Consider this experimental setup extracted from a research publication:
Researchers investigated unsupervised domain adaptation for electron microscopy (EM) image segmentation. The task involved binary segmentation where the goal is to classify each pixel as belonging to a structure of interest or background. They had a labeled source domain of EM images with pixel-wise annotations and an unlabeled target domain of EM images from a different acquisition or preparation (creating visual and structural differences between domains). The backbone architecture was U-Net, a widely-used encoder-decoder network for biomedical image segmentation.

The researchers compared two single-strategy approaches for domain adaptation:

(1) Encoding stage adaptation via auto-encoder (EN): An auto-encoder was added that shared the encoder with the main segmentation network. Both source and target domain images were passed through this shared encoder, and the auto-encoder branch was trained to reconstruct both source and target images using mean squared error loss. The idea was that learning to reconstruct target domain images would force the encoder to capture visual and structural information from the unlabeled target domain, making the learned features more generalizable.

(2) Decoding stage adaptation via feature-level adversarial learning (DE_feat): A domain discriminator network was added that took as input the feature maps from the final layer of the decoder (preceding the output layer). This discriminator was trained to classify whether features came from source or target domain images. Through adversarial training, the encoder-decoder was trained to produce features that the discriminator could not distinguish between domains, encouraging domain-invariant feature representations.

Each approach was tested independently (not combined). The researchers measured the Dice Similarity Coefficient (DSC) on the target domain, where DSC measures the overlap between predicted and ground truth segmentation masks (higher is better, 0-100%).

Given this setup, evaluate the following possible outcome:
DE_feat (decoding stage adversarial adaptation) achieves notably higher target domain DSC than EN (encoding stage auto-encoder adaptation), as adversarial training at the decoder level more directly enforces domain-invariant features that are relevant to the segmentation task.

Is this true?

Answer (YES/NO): NO